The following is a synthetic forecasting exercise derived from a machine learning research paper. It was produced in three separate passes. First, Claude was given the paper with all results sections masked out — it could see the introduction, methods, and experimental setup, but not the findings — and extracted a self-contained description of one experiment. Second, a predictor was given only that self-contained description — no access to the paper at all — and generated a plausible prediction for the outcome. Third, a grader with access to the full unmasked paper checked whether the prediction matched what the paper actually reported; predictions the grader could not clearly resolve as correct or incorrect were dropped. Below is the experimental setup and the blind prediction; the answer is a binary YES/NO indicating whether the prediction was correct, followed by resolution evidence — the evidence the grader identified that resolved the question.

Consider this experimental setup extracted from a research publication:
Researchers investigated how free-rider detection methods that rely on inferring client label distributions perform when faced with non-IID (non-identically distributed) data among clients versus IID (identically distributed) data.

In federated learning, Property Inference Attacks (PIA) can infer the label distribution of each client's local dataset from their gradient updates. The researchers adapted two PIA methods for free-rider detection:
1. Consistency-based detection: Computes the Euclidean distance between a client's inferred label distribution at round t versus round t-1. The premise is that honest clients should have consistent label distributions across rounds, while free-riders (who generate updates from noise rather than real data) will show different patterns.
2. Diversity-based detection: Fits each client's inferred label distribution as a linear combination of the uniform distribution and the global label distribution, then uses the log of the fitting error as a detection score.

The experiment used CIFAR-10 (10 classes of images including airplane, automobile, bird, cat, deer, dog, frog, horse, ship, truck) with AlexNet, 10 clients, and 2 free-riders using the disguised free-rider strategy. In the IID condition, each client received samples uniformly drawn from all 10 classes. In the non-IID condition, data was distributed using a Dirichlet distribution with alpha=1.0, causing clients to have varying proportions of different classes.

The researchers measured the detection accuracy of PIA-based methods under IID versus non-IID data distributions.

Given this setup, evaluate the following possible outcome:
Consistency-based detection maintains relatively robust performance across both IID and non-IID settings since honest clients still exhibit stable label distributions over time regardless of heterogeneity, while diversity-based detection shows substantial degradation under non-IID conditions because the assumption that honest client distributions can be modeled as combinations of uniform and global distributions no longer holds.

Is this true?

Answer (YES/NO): NO